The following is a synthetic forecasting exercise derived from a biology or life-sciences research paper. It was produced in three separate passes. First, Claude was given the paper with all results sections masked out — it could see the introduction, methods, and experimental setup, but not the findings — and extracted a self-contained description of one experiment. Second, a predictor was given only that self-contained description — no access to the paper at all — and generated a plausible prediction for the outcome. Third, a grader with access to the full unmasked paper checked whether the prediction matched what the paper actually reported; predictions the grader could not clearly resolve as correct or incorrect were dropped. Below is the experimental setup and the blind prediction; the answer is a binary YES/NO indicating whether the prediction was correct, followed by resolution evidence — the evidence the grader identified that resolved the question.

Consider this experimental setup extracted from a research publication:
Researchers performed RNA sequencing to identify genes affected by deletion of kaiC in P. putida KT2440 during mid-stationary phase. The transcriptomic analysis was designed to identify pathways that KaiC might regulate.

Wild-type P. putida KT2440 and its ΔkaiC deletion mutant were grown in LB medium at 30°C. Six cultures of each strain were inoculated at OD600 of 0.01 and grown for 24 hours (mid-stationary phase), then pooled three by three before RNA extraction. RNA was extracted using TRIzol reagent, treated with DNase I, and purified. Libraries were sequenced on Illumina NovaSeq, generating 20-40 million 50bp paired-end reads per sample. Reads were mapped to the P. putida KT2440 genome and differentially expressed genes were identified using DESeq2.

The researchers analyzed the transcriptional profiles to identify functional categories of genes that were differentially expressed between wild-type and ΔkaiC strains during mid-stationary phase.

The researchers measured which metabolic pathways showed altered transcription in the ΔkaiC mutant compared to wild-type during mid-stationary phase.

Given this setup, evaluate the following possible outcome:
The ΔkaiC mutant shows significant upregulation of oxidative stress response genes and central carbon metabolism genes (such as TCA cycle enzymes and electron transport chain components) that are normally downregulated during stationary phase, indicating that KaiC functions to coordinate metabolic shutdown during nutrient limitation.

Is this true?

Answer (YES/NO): NO